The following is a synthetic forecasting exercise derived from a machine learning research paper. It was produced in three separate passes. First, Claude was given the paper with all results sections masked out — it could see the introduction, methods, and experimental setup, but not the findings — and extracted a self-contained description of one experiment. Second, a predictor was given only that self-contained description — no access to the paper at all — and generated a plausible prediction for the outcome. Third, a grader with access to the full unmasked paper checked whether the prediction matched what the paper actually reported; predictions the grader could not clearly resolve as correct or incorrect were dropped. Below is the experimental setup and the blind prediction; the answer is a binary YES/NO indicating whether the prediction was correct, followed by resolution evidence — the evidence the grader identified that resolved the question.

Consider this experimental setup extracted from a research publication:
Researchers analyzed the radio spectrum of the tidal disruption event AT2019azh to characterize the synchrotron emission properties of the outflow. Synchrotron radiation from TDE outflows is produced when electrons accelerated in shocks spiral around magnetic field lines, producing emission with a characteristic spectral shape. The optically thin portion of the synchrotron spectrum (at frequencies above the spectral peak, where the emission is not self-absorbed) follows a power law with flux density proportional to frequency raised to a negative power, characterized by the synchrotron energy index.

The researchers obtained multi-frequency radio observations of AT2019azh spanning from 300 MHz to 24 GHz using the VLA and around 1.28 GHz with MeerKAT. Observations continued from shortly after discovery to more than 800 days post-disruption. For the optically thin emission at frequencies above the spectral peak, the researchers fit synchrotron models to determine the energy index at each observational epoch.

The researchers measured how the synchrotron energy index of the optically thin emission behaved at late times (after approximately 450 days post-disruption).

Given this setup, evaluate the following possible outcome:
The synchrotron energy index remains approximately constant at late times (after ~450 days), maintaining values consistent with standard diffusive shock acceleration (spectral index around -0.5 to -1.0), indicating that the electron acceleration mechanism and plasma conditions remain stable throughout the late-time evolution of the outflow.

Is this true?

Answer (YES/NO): NO